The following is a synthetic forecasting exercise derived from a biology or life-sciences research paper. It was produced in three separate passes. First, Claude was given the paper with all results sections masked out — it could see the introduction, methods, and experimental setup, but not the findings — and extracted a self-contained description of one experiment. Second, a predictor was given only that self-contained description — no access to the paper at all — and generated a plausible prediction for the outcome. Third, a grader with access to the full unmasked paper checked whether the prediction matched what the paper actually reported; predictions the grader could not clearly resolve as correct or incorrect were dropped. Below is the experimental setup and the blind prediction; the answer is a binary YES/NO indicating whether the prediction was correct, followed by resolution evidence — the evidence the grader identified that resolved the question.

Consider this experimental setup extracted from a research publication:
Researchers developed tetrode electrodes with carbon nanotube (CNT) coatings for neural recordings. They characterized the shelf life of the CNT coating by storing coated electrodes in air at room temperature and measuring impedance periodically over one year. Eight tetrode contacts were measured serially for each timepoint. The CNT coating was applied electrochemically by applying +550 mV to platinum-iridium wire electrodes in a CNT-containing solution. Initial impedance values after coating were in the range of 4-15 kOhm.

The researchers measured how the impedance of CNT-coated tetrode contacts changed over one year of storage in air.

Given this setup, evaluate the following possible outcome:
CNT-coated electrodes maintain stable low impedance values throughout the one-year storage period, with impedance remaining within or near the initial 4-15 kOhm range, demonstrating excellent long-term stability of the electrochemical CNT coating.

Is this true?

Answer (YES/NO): NO